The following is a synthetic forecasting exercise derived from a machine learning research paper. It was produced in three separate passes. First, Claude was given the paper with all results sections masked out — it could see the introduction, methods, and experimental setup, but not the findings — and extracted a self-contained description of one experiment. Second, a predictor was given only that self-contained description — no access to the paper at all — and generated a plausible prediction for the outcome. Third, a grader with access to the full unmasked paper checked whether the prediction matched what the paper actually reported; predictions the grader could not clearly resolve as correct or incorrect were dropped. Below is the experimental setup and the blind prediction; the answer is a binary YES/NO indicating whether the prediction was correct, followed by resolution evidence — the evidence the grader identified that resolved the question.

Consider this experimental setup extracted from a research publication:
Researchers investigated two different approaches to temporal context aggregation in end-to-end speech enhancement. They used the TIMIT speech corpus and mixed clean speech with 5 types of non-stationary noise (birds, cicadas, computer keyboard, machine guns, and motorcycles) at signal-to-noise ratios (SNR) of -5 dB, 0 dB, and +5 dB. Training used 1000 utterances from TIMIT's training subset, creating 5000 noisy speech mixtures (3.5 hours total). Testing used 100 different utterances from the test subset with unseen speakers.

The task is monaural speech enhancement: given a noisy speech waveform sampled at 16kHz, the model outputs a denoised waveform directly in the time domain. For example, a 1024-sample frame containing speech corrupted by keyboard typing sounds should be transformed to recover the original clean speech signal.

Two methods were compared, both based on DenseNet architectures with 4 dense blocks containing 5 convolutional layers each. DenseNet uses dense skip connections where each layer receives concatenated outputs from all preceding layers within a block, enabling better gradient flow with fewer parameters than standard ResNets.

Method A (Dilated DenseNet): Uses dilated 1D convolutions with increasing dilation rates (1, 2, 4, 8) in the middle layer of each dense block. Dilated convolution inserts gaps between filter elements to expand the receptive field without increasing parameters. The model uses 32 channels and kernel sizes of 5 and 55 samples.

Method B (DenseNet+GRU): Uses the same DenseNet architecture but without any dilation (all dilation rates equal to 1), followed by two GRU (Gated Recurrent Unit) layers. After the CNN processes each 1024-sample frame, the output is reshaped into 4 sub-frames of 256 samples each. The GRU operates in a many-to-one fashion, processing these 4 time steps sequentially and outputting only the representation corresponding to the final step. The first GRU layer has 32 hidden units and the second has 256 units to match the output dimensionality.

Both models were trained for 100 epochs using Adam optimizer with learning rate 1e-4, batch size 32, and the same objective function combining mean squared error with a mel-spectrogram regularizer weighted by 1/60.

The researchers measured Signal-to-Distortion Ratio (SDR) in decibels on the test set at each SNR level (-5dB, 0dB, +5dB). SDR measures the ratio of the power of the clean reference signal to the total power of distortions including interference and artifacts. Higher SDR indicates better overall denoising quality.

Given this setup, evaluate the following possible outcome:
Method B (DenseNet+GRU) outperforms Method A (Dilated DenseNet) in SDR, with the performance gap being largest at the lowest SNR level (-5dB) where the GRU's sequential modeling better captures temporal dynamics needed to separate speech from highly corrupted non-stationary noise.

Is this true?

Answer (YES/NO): NO